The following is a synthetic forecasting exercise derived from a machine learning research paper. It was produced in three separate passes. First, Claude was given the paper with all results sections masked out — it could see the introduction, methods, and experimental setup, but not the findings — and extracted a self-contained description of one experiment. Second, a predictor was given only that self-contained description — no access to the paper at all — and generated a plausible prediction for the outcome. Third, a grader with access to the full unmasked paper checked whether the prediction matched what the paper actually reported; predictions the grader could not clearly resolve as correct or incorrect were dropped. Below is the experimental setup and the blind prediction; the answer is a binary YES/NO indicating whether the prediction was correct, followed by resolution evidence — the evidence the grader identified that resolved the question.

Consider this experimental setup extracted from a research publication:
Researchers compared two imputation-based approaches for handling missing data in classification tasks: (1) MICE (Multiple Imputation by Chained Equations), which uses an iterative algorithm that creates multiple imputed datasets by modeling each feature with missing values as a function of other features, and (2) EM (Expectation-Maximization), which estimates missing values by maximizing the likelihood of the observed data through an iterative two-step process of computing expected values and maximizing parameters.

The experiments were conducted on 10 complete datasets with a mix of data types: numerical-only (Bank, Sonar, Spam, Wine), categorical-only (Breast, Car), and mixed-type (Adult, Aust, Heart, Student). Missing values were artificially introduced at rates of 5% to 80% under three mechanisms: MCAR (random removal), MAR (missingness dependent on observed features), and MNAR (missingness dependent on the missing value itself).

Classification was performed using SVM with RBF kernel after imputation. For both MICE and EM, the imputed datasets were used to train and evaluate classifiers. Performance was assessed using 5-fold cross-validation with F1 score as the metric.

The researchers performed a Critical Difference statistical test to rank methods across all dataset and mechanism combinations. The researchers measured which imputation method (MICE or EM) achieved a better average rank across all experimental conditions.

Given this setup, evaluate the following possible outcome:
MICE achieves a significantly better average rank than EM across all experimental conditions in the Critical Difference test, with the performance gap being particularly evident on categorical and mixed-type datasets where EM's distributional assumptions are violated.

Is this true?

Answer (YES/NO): NO